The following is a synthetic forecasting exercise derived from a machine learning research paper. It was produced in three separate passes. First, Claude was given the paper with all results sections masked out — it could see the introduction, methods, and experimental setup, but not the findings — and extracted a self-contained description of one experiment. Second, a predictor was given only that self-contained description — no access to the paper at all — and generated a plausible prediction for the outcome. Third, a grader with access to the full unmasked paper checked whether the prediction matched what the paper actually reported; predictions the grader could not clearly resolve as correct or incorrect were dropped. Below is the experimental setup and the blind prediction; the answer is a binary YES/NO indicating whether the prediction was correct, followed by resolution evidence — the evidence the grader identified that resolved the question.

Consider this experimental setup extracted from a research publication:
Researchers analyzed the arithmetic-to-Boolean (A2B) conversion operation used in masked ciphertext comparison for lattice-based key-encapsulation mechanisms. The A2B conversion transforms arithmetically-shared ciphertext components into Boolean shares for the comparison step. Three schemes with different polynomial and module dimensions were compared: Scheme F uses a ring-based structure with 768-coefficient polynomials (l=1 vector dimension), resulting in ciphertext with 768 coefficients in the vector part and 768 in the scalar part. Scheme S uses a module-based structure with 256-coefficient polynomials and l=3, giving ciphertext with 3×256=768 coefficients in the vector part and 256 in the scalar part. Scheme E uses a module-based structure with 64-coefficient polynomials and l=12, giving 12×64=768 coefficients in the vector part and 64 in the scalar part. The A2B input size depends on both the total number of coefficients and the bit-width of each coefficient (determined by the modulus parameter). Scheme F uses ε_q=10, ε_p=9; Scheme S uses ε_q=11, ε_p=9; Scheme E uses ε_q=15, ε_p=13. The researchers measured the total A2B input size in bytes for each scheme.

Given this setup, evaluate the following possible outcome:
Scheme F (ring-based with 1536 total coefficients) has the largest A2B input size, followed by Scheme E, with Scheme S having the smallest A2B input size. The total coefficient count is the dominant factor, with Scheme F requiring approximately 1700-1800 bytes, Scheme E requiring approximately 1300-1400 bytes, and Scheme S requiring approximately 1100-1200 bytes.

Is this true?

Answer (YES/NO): NO